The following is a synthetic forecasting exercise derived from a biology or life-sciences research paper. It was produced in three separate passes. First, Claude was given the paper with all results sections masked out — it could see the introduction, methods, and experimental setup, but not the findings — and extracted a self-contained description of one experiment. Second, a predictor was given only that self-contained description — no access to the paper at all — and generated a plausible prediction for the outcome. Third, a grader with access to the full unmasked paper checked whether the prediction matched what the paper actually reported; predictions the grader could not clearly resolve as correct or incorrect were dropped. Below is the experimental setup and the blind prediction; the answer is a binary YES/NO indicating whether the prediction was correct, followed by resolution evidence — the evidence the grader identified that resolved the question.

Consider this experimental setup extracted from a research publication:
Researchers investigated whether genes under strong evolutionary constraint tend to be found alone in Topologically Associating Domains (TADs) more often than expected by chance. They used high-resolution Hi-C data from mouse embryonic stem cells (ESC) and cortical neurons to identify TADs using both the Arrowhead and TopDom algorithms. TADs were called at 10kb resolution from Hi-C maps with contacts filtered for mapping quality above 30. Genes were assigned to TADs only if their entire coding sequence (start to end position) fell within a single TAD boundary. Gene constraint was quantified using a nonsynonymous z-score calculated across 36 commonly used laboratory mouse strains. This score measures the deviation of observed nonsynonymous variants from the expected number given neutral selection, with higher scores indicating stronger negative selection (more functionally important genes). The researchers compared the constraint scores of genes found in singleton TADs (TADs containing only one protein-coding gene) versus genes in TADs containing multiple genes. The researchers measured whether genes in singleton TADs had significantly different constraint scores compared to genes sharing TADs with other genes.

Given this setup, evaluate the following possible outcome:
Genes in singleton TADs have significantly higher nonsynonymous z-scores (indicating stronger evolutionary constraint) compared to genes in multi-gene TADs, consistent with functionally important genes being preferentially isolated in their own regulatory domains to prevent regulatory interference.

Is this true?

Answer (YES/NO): YES